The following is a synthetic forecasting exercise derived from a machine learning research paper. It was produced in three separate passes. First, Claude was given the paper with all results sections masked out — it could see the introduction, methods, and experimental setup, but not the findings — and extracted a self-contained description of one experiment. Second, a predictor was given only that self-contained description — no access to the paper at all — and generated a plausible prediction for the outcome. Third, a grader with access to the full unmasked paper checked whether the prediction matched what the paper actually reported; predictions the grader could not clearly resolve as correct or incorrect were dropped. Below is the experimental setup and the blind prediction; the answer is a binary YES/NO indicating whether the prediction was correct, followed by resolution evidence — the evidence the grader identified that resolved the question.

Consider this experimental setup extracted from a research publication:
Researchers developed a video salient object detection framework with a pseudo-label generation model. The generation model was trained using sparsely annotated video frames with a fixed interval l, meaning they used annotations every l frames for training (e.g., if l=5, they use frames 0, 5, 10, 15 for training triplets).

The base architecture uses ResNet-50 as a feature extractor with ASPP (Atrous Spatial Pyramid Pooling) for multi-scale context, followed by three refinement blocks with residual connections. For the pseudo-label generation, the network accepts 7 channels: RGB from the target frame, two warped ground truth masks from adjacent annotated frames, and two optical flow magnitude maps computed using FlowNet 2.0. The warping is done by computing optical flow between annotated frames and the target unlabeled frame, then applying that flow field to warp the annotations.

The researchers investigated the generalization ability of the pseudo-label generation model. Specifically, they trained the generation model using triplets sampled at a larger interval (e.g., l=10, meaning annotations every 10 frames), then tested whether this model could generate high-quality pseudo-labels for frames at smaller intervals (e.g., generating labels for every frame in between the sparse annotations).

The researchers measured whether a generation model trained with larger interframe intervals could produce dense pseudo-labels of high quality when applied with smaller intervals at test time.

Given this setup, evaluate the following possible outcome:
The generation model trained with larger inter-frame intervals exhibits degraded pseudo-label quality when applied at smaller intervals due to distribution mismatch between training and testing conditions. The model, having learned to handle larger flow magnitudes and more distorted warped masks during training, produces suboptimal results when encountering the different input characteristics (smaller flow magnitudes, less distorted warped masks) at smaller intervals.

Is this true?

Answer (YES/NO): NO